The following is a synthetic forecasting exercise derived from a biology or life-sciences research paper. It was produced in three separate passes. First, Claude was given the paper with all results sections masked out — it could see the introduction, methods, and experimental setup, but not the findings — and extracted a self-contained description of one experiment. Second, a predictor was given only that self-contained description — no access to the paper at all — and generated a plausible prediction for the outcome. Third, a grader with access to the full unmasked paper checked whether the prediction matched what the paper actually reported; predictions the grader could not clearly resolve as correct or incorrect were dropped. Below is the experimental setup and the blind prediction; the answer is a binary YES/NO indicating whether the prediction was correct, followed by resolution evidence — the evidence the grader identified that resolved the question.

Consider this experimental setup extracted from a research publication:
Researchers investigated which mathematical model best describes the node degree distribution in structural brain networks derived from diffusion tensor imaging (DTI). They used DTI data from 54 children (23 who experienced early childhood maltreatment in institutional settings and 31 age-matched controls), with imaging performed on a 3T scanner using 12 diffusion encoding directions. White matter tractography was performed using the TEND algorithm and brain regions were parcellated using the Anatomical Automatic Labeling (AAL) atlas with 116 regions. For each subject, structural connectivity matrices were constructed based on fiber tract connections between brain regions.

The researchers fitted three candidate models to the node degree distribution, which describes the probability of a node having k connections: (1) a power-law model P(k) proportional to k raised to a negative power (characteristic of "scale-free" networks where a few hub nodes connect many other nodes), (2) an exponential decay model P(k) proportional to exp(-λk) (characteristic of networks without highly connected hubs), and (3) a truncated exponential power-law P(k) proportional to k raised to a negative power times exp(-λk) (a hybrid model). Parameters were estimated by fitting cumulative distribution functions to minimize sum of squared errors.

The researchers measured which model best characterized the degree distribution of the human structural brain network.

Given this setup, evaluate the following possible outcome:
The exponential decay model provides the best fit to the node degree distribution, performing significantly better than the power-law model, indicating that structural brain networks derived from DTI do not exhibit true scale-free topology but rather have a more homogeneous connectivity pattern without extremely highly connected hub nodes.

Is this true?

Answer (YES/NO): YES